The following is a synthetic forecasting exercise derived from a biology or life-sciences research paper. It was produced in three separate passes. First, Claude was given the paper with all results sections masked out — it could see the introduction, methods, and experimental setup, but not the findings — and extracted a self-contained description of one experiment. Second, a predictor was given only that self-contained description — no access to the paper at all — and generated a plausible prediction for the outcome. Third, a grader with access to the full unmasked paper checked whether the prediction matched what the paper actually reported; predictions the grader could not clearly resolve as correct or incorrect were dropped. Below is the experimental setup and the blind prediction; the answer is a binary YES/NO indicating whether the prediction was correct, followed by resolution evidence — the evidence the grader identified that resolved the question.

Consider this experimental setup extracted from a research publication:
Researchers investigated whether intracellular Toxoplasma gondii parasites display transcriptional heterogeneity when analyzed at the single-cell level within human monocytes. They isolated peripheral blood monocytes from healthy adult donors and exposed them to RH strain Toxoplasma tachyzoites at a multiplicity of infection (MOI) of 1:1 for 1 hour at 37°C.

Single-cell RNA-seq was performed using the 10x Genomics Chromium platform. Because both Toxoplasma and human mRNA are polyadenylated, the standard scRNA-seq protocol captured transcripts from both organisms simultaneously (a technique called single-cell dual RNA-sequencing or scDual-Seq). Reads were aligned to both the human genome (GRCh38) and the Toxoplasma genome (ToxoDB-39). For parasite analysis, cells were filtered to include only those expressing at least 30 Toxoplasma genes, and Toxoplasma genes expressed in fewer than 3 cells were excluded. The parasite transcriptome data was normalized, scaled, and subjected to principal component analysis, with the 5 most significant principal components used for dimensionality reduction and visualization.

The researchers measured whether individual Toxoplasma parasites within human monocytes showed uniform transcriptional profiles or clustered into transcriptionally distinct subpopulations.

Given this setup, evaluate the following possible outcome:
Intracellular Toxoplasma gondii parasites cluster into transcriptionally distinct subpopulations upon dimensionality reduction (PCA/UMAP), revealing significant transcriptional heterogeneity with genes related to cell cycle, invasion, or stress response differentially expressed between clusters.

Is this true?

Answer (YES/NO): YES